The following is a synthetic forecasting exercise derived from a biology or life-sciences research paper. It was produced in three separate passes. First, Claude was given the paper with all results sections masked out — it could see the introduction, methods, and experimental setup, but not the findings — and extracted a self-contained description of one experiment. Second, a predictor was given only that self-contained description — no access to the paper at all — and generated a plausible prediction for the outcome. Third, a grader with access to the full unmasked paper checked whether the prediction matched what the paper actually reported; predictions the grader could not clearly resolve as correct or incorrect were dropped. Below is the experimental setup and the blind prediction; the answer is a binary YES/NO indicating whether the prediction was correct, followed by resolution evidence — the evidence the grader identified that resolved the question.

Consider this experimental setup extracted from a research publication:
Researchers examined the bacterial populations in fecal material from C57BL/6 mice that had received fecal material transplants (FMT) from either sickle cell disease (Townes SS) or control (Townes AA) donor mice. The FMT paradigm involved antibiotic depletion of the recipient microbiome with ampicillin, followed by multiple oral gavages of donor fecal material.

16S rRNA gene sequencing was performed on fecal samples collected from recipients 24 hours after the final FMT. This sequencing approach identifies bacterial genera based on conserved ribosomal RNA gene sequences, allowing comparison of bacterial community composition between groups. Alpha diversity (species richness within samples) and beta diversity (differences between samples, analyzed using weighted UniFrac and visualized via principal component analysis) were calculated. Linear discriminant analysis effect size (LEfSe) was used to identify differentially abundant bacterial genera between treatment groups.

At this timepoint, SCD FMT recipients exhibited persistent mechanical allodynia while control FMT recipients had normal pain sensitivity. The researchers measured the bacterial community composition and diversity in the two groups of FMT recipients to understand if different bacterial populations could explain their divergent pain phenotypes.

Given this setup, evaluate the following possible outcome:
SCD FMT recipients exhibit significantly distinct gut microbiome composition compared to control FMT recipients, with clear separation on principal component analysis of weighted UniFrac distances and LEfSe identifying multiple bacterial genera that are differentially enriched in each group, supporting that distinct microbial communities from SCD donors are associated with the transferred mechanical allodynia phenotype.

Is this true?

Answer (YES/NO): NO